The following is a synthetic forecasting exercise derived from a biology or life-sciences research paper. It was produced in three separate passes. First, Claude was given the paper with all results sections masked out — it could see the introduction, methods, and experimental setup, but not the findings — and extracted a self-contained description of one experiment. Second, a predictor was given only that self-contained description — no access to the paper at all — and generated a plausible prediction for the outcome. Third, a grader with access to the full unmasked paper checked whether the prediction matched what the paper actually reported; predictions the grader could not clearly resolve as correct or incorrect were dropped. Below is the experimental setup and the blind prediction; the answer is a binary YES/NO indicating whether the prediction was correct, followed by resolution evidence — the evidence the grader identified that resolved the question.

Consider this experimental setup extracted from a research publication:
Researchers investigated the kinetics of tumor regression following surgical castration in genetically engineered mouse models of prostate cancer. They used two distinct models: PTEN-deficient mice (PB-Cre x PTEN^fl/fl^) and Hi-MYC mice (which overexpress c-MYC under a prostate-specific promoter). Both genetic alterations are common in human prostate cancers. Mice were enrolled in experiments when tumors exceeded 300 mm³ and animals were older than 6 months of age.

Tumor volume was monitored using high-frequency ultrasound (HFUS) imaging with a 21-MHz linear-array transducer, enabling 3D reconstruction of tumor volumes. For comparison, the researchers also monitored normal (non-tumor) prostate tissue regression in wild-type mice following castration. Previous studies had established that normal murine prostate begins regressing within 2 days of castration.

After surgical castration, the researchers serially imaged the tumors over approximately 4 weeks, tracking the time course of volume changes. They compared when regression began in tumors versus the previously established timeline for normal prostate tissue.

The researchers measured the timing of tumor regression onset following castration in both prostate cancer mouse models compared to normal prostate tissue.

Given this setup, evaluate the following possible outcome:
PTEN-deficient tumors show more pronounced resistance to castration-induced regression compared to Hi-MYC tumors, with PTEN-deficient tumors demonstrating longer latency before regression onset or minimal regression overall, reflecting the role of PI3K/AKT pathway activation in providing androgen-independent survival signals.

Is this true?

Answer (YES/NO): NO